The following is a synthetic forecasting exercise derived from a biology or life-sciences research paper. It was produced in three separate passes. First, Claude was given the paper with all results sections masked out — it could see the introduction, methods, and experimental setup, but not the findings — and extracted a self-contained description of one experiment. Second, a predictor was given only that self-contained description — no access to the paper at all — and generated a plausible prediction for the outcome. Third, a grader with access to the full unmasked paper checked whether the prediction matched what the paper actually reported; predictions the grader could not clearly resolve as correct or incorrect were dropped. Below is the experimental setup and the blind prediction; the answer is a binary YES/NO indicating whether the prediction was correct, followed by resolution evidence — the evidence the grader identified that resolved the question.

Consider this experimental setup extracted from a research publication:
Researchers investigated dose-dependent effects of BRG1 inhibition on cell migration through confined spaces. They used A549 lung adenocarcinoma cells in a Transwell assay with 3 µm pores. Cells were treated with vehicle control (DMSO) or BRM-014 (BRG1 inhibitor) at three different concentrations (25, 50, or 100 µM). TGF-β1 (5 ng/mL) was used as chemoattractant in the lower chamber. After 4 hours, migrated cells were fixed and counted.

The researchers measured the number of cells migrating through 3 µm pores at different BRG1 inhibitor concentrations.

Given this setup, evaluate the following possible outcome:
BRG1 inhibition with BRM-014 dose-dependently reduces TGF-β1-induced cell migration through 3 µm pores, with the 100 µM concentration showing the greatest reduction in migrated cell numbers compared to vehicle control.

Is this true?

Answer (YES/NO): YES